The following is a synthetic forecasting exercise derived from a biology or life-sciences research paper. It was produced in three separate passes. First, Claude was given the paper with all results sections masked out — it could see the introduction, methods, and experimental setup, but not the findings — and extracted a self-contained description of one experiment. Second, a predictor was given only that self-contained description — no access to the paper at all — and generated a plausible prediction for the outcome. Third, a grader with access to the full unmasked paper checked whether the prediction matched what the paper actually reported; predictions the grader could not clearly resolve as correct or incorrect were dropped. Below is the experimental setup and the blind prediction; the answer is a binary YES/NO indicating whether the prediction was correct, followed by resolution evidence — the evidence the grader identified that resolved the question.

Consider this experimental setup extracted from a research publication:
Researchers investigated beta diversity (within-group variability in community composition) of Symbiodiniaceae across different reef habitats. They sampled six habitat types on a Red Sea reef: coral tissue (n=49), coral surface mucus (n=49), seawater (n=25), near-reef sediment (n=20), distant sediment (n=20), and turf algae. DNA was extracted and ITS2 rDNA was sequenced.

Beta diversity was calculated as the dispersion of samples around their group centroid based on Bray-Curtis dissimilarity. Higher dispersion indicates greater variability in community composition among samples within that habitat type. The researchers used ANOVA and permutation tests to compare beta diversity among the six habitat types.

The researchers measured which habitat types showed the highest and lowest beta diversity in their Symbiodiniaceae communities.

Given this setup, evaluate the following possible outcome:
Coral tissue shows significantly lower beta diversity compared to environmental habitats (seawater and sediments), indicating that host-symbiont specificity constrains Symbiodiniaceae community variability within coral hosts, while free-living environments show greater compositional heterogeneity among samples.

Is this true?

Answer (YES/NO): NO